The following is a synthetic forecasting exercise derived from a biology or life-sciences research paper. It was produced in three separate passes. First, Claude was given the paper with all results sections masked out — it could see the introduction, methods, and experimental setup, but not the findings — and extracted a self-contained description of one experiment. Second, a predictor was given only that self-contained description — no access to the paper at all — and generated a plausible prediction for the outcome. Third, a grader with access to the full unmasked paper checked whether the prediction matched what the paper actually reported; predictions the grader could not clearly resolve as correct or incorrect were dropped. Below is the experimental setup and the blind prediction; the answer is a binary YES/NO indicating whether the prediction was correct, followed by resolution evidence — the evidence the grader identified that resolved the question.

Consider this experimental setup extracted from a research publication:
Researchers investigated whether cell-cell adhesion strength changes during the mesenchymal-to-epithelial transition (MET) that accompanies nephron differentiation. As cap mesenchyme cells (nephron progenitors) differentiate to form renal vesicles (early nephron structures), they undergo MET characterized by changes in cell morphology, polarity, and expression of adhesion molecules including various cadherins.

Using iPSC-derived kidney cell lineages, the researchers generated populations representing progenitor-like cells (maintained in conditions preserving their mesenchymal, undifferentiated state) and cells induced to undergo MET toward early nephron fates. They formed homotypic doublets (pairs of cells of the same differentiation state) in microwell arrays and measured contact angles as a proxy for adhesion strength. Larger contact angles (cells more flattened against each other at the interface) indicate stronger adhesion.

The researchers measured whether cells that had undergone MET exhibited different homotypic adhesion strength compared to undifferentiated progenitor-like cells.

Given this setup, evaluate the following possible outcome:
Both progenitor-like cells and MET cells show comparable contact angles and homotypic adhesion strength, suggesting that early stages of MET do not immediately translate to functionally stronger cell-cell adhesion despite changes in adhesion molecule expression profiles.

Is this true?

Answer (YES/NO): NO